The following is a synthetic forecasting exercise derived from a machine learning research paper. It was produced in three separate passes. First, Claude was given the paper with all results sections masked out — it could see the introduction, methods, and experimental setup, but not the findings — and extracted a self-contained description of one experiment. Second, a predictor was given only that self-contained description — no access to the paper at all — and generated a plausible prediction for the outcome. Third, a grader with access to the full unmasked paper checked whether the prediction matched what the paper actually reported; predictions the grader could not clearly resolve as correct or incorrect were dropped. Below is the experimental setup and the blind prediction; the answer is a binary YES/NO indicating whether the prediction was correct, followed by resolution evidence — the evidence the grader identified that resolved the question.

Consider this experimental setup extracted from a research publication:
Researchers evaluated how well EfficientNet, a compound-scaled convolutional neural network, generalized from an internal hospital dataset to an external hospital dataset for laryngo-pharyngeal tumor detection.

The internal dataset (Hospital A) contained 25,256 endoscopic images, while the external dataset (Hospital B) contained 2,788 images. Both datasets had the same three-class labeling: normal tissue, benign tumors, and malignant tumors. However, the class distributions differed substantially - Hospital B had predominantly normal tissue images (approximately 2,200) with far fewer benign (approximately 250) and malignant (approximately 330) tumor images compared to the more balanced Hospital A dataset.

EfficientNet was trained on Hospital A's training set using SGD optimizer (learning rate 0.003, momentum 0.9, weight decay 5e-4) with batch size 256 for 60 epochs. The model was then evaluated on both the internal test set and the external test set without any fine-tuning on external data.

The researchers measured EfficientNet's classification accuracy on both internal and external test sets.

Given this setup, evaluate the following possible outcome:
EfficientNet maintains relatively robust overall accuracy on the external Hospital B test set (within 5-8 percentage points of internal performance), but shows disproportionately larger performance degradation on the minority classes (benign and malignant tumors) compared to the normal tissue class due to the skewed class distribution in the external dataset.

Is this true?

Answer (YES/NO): NO